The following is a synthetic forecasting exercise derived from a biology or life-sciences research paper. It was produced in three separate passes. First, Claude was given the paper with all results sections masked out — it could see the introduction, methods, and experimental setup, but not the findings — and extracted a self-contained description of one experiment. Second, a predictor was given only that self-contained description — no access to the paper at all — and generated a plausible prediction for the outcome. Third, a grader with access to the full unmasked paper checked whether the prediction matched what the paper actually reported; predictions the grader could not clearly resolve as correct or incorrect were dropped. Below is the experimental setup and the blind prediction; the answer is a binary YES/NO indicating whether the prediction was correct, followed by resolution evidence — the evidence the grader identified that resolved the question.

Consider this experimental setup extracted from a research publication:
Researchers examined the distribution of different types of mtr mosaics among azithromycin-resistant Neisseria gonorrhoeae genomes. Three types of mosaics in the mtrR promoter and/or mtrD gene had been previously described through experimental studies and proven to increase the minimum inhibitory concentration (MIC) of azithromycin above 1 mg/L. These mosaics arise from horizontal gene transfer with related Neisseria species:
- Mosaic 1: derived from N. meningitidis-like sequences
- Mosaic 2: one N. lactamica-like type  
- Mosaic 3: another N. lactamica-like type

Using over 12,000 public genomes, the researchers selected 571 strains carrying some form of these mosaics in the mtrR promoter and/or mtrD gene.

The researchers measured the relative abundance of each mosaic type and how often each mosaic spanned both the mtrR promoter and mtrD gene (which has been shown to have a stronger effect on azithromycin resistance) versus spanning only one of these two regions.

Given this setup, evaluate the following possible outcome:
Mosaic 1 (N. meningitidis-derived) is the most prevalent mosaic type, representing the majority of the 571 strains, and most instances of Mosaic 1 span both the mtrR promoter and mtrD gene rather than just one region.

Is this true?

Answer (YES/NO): NO